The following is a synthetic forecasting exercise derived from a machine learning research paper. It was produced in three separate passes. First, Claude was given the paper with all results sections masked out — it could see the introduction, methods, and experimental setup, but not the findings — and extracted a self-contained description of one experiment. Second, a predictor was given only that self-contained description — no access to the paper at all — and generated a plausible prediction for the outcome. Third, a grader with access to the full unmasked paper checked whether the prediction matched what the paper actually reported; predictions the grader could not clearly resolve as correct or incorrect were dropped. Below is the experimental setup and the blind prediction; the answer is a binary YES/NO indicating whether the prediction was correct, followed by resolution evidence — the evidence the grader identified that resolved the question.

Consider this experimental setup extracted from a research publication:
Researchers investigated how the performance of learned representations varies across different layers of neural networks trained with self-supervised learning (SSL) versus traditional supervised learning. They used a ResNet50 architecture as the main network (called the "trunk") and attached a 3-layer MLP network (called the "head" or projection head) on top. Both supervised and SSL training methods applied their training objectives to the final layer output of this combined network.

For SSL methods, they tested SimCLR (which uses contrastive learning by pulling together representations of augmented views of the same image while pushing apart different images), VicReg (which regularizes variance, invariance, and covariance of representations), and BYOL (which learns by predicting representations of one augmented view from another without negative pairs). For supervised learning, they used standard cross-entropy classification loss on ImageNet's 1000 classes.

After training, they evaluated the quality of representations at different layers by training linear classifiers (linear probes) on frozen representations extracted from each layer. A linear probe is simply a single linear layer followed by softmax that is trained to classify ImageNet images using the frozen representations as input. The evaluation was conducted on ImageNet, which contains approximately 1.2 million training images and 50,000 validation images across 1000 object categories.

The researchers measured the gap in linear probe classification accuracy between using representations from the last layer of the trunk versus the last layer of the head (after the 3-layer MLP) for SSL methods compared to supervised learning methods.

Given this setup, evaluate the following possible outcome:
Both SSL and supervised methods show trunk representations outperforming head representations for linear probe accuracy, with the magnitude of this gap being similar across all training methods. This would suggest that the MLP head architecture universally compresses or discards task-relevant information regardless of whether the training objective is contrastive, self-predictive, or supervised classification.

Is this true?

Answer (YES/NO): NO